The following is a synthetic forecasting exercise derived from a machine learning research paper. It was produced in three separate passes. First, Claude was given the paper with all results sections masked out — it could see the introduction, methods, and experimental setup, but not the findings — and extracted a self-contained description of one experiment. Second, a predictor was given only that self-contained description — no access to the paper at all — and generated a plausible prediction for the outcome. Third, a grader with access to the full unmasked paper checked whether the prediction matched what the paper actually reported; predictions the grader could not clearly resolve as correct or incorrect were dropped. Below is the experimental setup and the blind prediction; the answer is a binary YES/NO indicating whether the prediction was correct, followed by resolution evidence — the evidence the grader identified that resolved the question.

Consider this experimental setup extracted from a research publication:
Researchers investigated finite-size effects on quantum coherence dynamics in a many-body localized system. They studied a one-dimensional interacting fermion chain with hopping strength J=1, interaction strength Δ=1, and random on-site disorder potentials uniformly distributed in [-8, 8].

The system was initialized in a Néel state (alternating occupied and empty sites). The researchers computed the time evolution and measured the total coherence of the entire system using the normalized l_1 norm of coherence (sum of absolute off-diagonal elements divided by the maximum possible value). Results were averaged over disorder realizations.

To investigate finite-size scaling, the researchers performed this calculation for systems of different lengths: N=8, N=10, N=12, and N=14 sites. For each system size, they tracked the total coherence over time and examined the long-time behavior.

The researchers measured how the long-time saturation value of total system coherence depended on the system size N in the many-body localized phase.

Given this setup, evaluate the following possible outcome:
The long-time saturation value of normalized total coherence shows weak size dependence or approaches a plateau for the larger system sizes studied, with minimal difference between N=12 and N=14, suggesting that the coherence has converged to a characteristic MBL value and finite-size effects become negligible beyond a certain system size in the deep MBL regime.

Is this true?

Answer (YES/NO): NO